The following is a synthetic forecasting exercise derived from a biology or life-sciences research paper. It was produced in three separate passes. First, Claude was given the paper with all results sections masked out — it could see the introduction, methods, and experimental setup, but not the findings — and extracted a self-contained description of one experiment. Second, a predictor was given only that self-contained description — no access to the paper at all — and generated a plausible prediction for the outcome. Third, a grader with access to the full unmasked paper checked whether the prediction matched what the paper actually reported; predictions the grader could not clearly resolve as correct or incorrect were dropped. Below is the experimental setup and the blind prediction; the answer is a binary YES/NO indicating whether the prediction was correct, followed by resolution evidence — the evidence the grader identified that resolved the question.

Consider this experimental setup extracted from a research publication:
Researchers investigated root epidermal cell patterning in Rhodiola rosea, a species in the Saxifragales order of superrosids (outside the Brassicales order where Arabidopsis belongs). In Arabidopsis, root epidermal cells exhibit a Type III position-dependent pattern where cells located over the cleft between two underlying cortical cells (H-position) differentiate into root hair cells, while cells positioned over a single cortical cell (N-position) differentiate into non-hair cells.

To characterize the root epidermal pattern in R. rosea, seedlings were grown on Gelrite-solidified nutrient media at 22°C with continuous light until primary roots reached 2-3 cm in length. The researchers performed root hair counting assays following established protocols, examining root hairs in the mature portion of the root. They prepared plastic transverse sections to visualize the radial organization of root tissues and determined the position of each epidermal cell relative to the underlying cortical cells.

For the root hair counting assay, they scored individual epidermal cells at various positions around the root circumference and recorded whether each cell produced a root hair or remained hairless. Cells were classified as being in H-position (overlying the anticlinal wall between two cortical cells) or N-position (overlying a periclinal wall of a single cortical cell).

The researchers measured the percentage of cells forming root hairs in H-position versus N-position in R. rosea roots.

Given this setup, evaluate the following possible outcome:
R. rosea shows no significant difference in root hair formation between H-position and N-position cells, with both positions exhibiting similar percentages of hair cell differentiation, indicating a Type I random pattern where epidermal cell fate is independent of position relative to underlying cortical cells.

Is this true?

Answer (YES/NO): NO